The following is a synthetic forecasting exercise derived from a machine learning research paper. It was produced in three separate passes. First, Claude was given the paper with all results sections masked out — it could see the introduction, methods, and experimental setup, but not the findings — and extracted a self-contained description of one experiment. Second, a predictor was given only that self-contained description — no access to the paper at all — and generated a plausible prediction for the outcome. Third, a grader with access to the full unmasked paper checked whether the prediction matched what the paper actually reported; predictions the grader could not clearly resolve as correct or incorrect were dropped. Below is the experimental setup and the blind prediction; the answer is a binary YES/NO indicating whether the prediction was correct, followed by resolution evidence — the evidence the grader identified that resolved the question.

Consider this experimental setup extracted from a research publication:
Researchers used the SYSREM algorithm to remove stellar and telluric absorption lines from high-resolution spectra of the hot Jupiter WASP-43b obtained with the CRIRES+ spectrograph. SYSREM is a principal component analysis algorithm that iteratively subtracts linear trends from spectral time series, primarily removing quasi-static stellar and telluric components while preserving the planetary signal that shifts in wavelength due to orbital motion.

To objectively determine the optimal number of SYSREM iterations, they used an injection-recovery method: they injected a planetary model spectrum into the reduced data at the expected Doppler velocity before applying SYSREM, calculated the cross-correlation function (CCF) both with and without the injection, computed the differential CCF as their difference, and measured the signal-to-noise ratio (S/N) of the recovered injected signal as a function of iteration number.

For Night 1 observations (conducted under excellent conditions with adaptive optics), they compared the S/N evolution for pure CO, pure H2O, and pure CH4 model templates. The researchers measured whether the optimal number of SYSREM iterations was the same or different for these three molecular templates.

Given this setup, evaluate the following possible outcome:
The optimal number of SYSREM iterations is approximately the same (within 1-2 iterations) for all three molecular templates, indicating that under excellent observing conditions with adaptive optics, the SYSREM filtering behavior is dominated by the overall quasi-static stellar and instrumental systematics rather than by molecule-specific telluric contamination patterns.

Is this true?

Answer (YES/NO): NO